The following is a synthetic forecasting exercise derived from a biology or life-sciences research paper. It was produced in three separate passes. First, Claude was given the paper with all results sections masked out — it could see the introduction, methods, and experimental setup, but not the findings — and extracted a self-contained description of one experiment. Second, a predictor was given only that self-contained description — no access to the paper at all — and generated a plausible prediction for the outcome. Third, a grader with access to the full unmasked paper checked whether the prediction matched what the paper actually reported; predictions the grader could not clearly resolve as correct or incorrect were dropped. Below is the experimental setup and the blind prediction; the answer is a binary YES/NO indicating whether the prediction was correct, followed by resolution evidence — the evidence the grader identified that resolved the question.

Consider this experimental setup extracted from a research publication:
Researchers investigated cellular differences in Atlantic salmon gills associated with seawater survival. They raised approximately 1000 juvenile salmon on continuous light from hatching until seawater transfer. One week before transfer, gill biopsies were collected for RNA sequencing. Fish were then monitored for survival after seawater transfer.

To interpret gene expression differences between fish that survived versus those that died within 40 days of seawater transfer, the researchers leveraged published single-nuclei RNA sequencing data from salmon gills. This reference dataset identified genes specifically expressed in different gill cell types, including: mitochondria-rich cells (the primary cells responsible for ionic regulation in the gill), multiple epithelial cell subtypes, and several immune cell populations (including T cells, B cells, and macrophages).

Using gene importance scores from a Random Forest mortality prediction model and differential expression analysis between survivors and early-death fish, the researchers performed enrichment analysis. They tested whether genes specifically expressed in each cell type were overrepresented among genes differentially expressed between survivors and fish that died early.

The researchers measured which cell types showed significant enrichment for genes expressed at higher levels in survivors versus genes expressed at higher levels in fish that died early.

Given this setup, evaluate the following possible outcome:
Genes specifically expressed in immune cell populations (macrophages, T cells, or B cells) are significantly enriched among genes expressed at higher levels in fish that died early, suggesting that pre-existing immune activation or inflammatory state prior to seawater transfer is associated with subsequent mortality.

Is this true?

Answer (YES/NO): YES